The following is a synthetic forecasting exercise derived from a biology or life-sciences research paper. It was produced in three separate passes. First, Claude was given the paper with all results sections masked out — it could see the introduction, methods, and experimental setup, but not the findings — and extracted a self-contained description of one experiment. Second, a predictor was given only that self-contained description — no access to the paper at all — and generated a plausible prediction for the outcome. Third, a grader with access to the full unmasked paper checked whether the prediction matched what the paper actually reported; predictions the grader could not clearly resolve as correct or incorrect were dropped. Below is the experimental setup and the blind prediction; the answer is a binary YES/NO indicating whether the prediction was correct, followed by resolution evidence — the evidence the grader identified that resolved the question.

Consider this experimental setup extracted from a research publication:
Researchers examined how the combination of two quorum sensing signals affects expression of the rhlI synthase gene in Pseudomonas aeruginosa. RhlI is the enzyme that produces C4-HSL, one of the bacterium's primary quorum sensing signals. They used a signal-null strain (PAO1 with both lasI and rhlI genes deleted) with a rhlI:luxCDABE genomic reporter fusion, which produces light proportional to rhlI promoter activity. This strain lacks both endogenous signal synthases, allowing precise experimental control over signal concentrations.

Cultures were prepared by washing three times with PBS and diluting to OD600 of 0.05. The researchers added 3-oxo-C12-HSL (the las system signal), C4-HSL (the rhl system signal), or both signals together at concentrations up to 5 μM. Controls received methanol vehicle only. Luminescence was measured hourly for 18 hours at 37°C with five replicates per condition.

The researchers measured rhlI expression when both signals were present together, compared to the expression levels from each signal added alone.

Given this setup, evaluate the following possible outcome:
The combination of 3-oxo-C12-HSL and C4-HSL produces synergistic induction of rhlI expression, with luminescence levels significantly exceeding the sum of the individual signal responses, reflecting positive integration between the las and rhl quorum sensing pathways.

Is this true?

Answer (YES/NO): YES